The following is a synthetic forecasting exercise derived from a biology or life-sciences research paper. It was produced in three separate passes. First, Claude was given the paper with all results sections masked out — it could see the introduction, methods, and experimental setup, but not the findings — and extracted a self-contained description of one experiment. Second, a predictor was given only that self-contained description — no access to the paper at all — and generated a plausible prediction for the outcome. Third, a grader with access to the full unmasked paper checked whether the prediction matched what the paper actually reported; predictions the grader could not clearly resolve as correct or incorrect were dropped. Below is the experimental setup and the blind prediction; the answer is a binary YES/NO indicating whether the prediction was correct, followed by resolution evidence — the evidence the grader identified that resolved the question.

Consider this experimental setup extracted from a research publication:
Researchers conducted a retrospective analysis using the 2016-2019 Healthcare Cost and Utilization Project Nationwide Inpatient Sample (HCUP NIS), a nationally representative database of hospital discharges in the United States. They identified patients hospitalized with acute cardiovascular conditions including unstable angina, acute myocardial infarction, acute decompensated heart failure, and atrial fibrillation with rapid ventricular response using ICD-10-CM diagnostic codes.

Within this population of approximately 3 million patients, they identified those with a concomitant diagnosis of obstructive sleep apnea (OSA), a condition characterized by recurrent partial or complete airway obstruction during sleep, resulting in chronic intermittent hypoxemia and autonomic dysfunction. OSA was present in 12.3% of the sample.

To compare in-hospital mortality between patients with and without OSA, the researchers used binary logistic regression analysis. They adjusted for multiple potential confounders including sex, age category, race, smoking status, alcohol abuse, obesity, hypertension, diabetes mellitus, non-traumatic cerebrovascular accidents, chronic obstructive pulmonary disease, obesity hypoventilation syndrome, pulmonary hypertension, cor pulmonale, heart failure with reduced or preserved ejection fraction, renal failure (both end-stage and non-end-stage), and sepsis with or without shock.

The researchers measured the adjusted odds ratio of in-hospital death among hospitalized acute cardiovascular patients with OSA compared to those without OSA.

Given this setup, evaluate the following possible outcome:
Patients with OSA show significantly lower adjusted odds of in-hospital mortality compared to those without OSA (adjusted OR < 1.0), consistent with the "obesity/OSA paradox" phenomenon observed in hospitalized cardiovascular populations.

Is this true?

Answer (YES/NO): YES